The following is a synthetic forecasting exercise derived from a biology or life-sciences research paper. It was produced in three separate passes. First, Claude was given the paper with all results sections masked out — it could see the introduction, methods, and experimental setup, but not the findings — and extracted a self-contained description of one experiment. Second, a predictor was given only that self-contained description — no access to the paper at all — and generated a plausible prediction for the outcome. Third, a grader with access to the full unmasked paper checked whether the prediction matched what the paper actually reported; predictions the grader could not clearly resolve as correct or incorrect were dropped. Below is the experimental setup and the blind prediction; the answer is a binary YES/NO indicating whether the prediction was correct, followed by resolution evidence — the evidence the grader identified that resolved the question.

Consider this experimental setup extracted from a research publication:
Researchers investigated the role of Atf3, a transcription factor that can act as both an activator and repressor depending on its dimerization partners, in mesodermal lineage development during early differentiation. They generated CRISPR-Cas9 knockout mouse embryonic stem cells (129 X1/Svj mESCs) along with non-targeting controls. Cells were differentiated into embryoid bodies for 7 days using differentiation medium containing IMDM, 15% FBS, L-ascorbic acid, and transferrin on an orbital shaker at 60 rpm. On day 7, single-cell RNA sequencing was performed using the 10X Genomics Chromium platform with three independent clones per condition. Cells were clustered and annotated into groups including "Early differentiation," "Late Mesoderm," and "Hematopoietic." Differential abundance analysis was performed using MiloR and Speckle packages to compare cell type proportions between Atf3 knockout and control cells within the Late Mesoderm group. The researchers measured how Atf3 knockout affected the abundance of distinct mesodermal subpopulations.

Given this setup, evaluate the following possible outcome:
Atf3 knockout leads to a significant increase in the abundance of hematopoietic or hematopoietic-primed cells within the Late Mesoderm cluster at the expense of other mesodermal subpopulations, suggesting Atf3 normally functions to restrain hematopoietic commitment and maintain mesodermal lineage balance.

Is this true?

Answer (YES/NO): NO